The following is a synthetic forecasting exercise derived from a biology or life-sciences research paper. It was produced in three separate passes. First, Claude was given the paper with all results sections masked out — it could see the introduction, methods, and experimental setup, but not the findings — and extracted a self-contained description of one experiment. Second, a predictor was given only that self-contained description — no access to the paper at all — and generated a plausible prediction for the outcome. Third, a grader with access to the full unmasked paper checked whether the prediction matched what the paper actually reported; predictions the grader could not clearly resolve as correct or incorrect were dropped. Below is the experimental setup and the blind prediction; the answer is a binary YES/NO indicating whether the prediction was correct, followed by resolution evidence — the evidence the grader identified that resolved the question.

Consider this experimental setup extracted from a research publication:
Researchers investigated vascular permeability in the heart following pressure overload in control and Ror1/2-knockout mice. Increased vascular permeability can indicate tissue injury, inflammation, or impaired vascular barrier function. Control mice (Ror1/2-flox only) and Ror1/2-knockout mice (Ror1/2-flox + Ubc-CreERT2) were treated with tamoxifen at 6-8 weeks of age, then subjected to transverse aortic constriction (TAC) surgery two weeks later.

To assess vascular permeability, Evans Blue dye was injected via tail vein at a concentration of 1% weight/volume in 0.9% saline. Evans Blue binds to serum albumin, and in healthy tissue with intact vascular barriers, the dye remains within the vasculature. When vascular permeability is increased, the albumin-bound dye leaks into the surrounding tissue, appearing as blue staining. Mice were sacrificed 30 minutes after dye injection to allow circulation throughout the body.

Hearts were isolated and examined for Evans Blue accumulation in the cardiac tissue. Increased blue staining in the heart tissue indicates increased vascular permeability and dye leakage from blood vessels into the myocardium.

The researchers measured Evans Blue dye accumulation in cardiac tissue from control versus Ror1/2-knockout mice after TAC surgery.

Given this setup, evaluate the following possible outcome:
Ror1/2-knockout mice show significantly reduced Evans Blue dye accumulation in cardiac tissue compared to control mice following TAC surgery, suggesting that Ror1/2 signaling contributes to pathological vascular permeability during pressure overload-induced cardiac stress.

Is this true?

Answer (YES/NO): NO